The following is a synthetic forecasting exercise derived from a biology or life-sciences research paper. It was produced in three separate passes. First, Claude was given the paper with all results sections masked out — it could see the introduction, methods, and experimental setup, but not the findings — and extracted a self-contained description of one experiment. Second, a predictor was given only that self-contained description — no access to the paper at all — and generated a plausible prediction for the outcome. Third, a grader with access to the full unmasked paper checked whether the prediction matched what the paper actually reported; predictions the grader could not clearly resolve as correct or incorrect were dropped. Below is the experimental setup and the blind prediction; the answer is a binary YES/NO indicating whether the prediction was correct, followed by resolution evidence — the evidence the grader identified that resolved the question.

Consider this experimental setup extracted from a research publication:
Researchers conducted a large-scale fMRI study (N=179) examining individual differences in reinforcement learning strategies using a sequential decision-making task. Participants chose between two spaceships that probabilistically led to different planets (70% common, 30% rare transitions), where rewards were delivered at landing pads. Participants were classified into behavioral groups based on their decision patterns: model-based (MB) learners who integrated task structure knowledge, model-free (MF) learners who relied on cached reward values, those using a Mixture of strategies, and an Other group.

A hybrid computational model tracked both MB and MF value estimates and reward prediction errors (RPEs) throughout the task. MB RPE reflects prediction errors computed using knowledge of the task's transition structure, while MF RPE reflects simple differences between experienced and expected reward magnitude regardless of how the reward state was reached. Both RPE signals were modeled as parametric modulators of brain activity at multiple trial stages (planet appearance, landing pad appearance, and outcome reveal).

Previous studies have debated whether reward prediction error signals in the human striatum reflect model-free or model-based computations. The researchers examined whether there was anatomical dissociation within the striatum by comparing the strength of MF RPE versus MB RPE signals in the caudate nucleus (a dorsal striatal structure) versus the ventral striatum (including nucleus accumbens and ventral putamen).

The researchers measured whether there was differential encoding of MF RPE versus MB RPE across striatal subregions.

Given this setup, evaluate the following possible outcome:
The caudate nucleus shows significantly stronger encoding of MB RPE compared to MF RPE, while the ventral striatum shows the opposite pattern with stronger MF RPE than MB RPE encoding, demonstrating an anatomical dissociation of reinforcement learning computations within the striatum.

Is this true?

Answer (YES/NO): NO